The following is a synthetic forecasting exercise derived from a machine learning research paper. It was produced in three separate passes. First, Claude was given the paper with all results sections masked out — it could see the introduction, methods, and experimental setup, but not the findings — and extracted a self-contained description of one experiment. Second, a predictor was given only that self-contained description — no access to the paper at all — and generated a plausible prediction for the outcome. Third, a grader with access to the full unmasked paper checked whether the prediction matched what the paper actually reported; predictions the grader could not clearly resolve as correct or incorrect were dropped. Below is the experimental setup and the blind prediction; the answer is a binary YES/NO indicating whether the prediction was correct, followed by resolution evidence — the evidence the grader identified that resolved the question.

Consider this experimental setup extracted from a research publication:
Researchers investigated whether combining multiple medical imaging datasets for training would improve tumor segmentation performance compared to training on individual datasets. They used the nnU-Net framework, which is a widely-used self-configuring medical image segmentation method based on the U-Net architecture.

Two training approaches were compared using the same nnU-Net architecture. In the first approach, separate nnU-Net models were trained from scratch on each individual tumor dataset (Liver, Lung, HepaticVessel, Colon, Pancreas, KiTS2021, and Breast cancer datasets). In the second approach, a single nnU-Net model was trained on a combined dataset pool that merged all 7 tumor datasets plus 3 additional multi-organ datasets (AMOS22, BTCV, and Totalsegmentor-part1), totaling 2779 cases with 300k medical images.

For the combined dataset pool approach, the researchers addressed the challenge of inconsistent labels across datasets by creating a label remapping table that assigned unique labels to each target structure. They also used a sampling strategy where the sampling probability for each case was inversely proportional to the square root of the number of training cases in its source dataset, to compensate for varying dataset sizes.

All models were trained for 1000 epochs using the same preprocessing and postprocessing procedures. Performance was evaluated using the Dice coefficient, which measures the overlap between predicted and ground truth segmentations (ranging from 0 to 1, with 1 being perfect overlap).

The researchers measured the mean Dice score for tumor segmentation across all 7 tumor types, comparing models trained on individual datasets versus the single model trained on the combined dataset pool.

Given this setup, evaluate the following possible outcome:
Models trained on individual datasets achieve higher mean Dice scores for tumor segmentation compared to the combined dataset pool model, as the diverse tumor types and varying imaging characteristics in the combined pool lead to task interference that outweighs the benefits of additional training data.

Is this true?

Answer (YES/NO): YES